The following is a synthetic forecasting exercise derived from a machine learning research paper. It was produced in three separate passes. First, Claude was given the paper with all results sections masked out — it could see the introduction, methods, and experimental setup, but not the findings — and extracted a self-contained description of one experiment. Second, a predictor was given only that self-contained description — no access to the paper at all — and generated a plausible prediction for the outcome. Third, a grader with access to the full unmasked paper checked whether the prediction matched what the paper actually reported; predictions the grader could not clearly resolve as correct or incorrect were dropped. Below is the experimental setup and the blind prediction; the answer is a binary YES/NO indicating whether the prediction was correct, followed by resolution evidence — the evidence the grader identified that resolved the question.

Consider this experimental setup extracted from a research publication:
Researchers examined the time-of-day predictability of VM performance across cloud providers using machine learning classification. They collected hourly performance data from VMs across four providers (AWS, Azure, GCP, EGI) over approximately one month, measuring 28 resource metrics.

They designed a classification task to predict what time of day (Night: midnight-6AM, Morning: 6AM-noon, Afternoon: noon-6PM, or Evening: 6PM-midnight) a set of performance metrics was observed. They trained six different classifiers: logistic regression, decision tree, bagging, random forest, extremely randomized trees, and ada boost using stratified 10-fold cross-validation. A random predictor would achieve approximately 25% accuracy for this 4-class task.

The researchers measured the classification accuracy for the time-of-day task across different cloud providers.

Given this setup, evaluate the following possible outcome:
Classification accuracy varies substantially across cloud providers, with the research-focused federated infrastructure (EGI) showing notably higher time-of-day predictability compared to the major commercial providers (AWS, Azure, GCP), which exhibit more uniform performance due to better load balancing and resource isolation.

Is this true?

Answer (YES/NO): NO